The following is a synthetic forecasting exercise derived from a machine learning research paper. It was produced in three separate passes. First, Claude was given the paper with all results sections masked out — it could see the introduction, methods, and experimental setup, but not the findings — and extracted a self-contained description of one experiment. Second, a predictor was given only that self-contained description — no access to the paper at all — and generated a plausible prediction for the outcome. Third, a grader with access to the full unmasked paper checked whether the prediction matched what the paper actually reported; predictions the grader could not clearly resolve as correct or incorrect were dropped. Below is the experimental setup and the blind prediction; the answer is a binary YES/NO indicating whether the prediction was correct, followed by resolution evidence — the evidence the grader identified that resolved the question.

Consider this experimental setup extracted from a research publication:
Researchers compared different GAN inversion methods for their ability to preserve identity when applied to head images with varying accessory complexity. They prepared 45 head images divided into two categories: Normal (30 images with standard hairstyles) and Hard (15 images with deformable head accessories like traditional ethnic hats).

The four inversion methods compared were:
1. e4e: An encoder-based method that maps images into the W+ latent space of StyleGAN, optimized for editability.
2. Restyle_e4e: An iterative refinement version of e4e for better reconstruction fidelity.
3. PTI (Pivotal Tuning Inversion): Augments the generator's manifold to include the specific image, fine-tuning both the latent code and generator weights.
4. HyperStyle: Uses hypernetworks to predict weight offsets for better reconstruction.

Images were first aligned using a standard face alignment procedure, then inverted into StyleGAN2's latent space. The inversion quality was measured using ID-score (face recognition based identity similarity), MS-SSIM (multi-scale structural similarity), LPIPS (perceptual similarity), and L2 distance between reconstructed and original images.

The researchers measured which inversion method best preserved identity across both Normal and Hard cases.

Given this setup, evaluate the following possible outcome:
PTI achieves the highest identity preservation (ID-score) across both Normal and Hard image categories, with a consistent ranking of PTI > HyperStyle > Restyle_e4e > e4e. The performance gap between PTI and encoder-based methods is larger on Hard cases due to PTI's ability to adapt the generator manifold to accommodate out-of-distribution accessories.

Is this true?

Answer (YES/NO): YES